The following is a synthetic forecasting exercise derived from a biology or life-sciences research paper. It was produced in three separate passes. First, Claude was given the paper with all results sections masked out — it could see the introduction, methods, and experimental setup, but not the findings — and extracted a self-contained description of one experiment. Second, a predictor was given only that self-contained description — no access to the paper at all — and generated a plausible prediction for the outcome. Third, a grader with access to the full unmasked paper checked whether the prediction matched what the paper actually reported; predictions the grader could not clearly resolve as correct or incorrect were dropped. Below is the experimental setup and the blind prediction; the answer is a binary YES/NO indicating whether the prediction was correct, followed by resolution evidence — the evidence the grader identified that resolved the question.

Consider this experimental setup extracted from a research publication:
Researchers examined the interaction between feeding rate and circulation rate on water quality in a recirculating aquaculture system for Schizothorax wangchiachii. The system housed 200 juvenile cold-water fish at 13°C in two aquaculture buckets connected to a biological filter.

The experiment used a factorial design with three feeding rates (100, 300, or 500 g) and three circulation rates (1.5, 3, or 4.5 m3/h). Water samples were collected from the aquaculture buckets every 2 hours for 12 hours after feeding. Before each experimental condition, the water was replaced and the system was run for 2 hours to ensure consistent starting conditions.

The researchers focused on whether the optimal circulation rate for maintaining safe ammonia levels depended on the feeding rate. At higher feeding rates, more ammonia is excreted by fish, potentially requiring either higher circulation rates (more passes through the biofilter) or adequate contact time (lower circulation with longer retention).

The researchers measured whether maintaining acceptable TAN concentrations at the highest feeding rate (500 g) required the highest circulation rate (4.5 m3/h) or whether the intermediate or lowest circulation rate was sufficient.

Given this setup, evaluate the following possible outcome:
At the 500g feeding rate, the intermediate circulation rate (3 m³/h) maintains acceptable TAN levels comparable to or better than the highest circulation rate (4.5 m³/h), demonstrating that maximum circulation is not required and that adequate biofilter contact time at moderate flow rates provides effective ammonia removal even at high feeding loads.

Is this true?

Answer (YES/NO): NO